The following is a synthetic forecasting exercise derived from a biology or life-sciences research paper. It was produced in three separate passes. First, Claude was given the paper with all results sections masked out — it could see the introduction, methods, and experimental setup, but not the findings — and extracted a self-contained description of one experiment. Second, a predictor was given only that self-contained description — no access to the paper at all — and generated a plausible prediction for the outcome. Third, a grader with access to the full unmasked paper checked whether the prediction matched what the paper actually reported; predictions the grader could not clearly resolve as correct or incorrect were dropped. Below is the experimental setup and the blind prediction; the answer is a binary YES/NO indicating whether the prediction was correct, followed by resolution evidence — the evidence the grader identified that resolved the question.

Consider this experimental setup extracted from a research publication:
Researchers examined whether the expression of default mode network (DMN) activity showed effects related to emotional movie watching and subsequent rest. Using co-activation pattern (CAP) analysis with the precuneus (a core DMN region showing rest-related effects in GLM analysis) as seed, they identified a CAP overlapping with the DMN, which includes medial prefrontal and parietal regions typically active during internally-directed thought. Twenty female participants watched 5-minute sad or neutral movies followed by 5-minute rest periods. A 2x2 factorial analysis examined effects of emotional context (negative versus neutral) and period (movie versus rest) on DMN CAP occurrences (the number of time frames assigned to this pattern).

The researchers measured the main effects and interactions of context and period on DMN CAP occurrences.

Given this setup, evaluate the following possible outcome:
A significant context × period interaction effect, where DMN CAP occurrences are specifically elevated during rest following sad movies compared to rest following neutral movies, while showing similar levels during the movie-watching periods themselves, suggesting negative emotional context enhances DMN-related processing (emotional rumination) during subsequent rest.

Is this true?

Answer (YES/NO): NO